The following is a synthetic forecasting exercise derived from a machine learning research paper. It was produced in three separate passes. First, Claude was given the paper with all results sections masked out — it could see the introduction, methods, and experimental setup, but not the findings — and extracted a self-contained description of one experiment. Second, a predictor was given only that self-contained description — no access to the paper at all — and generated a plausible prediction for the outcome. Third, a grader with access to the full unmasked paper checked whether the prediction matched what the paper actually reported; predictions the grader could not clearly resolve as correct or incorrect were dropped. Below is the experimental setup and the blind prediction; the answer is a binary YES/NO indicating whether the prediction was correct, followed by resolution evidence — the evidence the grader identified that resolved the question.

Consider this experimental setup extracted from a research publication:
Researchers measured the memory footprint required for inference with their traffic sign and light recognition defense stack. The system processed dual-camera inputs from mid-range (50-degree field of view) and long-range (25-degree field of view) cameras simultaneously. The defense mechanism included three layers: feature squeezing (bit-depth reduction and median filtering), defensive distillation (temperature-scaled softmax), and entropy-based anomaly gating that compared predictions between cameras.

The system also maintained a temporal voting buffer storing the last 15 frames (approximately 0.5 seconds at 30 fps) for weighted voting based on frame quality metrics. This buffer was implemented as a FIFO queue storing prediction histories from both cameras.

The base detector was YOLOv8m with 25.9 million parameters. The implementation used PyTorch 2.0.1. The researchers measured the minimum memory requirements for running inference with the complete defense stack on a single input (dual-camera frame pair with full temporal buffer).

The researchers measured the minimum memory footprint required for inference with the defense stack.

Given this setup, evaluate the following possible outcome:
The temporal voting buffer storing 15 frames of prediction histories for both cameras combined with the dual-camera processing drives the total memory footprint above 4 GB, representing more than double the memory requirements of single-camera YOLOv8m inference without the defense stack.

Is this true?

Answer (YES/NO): NO